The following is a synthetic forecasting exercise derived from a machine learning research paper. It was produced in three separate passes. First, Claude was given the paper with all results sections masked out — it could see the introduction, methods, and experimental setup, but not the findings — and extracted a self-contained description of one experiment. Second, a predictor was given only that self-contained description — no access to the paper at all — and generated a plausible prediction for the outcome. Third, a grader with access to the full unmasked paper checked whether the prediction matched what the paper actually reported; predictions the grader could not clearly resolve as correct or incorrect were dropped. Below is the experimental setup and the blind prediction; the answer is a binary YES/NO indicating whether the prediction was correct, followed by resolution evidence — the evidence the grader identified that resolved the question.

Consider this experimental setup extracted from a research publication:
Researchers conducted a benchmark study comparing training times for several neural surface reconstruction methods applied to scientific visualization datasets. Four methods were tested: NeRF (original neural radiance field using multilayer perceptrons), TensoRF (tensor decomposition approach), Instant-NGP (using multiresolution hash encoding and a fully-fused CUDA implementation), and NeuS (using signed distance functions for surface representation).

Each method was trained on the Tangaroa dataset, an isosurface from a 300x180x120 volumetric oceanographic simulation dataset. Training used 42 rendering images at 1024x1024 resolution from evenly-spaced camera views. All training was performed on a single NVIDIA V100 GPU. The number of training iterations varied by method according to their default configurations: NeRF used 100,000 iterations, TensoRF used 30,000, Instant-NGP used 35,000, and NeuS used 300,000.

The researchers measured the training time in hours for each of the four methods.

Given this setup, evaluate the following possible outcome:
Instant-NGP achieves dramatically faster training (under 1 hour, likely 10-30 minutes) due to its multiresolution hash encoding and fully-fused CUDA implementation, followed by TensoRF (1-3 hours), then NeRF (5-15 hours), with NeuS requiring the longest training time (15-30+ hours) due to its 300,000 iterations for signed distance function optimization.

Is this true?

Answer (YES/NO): NO